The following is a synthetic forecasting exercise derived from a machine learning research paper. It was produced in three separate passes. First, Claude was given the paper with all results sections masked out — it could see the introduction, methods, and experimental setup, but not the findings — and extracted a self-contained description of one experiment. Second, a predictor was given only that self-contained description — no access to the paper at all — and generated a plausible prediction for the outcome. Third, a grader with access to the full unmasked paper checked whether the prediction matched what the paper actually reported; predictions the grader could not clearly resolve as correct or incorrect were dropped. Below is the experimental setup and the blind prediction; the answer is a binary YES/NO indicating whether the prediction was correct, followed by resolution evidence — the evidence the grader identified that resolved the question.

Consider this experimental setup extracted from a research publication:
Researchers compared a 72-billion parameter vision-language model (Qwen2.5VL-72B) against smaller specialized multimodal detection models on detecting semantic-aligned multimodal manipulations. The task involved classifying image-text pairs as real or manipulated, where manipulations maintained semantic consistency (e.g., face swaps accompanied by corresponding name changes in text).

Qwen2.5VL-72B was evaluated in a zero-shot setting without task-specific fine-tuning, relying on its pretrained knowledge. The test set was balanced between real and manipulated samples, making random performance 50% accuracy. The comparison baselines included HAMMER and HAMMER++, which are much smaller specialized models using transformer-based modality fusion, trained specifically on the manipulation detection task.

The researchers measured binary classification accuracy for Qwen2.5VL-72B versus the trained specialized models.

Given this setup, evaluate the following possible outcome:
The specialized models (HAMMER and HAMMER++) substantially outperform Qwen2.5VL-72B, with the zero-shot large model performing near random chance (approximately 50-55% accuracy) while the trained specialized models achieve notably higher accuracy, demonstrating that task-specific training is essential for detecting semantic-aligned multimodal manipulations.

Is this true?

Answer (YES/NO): YES